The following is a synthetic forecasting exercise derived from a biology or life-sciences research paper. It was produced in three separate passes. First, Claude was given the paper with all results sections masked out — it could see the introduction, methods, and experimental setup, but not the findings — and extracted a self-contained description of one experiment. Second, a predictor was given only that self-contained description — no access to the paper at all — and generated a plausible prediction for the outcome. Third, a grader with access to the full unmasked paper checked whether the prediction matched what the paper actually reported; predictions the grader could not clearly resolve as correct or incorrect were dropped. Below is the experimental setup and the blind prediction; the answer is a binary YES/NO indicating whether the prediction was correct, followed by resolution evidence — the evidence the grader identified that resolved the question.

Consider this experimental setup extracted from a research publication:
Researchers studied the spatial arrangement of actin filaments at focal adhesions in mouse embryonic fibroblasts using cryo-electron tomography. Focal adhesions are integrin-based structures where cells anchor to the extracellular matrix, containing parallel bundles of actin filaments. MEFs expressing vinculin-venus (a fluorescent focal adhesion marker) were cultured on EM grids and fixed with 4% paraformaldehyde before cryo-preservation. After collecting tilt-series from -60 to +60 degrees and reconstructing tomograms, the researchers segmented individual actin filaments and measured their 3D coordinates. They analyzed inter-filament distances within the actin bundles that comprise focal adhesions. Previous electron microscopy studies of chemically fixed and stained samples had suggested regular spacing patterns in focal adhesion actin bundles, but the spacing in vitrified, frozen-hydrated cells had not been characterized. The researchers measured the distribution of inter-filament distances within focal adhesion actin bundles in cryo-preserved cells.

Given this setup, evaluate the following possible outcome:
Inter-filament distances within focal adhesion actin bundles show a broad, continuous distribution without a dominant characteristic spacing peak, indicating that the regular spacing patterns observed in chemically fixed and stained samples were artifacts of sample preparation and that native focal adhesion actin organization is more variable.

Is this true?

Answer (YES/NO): NO